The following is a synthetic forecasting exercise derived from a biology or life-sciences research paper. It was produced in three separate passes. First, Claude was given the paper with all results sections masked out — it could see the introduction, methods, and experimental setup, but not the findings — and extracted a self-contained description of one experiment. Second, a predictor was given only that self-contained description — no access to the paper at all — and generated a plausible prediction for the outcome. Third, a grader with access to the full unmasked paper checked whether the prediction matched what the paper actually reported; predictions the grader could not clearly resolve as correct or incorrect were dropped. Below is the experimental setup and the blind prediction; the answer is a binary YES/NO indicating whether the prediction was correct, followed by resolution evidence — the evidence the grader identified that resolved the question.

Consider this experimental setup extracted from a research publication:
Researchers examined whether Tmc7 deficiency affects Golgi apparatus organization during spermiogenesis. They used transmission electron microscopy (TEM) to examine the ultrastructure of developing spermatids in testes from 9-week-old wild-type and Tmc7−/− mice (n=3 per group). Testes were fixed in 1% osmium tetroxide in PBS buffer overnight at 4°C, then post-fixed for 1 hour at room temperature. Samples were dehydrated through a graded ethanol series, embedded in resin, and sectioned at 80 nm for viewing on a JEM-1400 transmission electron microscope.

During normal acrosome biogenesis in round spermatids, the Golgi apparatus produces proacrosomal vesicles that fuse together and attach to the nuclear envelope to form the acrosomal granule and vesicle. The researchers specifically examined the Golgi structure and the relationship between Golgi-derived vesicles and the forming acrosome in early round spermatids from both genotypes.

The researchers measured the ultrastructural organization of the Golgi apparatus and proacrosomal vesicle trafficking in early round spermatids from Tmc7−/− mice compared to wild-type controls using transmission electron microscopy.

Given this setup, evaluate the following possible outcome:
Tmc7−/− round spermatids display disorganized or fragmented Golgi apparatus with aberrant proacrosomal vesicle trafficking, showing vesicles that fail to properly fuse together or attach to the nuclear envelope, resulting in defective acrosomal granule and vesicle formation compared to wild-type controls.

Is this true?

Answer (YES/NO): YES